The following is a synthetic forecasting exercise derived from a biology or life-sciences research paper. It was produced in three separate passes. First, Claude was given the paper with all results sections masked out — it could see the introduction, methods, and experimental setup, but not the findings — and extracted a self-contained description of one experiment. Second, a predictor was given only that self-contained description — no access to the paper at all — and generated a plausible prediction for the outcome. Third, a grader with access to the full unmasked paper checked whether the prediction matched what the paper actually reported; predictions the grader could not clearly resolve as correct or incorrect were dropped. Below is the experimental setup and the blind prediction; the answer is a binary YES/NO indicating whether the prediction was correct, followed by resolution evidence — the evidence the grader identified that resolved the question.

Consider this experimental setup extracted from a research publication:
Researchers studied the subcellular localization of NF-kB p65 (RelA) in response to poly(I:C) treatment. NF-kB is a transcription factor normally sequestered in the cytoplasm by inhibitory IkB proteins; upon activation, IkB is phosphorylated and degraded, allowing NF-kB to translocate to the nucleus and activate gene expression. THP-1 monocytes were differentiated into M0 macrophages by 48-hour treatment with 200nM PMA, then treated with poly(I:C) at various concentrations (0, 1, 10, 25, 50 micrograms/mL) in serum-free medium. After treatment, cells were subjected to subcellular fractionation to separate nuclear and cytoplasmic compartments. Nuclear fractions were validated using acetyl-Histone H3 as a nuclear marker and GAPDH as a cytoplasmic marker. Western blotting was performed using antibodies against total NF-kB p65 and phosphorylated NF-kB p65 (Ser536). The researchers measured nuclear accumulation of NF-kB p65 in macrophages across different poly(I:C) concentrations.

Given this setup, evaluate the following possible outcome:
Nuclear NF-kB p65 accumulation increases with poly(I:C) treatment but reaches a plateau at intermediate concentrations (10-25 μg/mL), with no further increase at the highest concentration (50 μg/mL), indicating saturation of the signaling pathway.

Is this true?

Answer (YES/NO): NO